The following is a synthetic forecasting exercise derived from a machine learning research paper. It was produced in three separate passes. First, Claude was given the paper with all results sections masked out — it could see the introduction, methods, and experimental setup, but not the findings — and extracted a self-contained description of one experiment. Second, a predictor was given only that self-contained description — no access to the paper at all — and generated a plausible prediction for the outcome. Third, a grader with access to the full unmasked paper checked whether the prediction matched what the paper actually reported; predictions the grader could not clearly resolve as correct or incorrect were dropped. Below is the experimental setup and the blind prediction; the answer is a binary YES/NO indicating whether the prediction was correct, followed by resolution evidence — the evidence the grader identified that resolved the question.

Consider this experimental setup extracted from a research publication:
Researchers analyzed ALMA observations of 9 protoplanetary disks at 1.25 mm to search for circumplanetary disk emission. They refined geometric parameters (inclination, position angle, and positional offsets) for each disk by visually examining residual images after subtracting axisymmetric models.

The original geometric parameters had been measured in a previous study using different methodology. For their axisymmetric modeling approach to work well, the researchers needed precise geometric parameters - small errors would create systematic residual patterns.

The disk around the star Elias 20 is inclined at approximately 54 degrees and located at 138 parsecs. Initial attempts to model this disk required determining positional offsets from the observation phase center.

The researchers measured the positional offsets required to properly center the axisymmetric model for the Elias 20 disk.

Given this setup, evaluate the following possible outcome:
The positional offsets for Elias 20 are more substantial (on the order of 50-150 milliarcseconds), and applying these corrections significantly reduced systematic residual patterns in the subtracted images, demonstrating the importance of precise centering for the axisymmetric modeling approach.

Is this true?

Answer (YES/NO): NO